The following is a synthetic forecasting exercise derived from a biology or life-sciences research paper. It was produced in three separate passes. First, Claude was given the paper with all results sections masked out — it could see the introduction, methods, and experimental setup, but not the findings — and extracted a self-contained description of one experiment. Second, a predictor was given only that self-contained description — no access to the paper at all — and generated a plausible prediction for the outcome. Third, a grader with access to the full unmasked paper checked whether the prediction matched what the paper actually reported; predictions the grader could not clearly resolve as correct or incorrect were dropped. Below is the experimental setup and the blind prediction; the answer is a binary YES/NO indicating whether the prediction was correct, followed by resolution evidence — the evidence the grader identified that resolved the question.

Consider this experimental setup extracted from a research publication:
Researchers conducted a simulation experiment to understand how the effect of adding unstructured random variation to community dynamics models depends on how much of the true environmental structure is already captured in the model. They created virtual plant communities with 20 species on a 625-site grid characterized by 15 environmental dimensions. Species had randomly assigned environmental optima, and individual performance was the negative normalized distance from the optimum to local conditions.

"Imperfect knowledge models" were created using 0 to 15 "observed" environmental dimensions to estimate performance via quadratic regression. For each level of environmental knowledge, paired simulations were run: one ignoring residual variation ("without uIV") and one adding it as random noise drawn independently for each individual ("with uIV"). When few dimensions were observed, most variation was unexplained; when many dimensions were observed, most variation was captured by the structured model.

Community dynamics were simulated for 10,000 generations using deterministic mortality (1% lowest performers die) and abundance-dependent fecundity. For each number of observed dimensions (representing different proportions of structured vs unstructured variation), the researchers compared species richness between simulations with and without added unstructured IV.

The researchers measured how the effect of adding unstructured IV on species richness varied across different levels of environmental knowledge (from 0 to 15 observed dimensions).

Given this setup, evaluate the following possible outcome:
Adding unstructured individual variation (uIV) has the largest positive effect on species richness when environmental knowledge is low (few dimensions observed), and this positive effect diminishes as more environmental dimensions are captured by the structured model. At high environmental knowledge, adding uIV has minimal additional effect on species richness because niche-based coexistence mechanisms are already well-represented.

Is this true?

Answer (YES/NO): NO